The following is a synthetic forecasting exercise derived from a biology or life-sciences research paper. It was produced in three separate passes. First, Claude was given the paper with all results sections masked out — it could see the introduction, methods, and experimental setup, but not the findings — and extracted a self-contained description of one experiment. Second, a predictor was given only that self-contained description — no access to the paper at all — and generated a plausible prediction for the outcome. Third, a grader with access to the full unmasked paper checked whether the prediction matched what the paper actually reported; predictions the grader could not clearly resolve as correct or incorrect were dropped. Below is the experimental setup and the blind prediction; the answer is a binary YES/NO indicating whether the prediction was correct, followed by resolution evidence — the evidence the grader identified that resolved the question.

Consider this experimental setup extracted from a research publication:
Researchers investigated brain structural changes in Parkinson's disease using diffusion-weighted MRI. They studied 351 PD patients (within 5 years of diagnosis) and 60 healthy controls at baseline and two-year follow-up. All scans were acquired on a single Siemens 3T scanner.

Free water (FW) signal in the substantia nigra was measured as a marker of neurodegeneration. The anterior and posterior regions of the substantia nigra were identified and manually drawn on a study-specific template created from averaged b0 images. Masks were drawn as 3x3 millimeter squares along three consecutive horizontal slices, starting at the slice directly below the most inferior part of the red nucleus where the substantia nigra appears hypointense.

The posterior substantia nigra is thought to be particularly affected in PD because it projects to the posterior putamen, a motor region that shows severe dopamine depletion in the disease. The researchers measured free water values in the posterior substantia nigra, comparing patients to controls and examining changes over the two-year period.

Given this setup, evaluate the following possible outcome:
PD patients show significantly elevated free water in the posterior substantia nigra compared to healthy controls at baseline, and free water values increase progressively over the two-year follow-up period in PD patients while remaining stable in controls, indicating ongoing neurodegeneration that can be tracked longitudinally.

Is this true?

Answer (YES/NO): YES